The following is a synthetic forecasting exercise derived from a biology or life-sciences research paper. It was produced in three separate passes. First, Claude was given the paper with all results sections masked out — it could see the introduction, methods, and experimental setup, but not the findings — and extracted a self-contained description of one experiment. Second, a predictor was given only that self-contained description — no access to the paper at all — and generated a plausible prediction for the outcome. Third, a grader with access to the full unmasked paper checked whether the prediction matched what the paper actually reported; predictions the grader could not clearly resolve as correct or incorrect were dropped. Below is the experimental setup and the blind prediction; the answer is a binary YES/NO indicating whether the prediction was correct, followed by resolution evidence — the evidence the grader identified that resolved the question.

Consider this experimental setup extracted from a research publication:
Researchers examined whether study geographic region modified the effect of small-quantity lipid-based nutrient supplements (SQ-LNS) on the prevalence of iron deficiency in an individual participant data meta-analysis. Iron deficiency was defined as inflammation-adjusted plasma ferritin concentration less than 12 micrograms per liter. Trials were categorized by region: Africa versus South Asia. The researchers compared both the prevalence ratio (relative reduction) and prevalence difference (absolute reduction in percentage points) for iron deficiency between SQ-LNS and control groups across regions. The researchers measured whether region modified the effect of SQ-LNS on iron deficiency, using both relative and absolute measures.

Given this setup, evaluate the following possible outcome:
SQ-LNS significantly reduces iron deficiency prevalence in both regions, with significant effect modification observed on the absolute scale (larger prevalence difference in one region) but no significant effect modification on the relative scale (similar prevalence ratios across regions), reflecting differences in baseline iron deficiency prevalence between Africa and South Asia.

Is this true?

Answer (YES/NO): NO